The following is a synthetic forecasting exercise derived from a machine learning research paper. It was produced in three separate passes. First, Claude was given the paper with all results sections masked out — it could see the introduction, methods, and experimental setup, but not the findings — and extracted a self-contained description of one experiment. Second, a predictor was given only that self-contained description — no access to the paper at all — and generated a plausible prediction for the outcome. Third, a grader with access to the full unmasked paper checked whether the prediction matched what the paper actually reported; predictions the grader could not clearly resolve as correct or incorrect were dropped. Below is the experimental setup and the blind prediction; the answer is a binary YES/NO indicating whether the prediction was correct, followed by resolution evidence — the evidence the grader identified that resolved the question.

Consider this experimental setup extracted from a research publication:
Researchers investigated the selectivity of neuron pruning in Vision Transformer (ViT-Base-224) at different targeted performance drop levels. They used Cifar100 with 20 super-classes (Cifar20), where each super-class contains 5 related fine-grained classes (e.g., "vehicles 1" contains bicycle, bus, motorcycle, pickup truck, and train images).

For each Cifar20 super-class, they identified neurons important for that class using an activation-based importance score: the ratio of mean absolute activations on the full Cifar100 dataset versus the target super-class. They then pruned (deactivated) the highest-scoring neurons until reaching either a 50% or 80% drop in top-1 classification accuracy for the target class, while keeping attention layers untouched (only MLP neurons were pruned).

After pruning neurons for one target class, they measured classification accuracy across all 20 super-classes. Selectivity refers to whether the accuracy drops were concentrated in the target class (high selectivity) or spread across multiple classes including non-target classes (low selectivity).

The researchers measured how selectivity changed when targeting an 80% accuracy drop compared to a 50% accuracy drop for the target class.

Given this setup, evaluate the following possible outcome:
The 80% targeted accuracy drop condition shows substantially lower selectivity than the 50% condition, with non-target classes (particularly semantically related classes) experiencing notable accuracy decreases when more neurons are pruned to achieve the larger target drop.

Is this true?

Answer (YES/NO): YES